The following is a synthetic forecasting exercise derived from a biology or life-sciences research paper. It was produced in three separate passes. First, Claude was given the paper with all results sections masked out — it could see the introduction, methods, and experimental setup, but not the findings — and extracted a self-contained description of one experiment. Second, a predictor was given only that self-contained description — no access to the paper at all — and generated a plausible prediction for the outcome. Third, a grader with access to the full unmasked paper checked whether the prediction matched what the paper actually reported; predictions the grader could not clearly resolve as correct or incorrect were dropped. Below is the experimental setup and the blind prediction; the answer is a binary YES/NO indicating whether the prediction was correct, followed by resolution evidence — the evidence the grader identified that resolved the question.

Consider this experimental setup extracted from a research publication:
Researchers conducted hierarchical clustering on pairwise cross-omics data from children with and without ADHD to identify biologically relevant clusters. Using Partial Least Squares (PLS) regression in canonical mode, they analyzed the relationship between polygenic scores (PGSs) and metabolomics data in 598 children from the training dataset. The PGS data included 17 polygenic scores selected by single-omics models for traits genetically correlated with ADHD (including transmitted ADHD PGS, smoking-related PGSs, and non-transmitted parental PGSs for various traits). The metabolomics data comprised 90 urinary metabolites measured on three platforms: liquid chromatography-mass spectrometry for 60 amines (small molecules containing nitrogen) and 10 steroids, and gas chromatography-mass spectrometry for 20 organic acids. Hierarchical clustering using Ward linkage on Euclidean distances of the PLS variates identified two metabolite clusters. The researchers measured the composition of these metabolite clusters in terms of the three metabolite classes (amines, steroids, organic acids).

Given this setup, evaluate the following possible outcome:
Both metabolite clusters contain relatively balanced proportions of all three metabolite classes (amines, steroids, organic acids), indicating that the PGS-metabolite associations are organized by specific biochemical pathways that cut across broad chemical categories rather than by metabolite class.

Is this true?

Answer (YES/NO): NO